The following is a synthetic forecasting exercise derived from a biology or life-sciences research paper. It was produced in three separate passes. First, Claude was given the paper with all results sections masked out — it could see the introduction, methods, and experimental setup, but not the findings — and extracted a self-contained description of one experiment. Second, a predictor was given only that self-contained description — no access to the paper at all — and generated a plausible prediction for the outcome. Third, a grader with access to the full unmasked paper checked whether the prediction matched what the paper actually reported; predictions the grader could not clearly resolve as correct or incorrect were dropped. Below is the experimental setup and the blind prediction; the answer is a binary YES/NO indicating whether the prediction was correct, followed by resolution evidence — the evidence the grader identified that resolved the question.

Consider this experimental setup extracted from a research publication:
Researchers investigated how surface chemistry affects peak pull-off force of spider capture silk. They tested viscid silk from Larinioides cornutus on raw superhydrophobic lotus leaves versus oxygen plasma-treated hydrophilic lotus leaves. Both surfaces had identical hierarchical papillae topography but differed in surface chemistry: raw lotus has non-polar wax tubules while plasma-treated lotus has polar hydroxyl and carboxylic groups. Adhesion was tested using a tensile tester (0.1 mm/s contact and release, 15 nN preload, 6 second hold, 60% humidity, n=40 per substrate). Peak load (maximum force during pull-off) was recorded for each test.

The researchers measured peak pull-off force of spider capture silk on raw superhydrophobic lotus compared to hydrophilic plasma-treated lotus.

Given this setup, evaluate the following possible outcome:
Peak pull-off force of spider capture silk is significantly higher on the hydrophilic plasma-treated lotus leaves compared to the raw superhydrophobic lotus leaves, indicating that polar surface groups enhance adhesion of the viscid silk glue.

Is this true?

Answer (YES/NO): NO